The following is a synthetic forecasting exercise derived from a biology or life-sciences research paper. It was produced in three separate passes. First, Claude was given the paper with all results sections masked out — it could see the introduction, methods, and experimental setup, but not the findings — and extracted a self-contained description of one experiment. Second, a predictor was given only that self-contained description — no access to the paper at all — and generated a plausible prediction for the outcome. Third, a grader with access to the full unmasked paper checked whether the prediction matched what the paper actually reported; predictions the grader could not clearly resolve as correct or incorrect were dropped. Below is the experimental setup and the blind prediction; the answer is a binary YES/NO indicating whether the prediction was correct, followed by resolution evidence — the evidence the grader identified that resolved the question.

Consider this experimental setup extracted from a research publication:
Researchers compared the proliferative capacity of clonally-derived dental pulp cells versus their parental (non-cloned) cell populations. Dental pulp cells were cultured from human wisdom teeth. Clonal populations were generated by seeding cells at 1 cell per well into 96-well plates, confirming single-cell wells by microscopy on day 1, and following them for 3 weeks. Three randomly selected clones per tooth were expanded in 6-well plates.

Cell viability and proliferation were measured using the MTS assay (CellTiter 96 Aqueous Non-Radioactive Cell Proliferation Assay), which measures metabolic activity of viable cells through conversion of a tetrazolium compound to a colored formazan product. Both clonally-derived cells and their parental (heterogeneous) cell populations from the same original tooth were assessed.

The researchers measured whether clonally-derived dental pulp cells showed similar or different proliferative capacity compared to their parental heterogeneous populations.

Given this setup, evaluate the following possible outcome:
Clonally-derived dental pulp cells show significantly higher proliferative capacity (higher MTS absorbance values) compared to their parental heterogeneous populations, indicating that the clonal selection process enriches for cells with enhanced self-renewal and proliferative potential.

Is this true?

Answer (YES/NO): NO